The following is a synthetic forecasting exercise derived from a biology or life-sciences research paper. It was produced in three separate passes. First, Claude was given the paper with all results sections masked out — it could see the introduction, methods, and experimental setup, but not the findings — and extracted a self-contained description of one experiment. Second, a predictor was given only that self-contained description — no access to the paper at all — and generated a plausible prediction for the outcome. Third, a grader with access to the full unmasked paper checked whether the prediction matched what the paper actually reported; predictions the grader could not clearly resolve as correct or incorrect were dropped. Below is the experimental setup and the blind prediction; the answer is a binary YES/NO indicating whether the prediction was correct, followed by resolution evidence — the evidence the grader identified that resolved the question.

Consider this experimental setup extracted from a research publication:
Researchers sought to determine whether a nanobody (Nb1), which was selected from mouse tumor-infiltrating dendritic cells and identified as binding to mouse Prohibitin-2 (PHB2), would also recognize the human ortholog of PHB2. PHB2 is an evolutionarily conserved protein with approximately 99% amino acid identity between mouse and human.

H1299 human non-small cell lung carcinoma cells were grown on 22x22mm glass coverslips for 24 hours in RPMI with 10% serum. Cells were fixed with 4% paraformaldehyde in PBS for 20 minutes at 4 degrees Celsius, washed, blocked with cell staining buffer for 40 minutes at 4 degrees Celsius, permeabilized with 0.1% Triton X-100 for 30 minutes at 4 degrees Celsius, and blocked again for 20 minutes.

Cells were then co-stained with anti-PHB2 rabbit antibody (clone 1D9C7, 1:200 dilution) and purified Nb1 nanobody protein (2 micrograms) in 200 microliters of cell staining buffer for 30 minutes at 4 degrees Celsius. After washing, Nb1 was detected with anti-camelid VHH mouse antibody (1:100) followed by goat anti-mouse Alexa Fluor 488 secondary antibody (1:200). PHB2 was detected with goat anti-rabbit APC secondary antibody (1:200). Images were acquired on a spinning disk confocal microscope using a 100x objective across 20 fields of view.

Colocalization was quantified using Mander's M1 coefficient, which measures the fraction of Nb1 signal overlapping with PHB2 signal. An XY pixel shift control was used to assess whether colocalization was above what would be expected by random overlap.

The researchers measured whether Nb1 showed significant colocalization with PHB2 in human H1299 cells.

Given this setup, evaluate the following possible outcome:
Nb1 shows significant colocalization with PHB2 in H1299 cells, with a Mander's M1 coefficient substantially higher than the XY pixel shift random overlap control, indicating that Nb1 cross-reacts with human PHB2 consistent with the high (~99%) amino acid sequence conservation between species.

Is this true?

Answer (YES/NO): YES